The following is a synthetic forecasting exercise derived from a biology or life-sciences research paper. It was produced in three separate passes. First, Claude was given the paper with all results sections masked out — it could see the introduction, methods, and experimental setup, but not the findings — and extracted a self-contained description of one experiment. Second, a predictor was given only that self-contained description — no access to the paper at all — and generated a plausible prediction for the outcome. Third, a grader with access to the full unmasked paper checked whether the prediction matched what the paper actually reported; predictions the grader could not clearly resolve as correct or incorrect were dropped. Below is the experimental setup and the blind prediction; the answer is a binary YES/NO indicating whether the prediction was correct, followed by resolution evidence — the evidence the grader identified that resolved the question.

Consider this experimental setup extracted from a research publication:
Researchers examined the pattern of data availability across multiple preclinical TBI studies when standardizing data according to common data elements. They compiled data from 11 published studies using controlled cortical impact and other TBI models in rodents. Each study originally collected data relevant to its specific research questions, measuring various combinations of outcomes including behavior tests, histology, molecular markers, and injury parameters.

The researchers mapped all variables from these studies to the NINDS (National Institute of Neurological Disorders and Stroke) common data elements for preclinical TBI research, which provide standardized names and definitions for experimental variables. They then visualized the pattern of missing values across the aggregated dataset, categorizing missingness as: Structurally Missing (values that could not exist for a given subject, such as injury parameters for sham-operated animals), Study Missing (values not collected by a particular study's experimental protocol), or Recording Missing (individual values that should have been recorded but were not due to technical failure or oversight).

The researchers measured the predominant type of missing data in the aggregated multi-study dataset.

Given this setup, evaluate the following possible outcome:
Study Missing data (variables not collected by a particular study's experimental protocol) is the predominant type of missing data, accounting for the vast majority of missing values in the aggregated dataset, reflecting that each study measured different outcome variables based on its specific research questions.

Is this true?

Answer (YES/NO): YES